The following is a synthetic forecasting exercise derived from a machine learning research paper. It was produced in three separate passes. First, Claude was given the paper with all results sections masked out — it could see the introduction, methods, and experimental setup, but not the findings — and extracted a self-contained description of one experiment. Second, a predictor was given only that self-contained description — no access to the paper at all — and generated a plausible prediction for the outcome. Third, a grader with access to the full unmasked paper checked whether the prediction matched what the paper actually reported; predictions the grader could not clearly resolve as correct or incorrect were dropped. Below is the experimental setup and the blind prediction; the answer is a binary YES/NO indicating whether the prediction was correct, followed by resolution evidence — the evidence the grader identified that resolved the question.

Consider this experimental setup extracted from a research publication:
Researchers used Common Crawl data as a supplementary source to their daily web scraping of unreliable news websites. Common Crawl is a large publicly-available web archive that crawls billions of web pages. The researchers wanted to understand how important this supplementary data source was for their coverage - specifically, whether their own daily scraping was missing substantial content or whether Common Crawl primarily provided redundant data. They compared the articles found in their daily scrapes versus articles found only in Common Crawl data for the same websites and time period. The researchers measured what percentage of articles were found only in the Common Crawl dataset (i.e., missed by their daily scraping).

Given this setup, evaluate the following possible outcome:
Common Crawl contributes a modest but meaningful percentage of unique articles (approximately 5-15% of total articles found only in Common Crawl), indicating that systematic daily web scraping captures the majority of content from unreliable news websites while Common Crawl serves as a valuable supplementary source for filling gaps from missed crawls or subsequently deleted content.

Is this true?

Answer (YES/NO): NO